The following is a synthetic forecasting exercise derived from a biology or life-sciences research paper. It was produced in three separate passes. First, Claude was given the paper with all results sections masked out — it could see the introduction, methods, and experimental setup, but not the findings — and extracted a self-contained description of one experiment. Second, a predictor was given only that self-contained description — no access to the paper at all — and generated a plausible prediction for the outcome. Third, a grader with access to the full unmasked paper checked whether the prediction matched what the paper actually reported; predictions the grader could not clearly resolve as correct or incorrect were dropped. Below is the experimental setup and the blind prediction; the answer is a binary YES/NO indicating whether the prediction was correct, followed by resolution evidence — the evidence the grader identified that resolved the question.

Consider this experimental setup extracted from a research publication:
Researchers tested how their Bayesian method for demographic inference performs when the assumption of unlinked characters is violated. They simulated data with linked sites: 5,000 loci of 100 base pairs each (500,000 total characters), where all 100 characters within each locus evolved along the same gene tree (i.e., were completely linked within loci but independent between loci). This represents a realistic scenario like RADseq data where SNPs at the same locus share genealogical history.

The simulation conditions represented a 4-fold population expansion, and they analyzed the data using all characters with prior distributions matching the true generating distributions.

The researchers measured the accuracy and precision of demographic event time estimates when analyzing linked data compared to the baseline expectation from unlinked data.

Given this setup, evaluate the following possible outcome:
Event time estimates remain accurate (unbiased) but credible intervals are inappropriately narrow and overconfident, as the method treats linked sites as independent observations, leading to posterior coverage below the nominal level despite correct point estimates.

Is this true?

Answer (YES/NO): NO